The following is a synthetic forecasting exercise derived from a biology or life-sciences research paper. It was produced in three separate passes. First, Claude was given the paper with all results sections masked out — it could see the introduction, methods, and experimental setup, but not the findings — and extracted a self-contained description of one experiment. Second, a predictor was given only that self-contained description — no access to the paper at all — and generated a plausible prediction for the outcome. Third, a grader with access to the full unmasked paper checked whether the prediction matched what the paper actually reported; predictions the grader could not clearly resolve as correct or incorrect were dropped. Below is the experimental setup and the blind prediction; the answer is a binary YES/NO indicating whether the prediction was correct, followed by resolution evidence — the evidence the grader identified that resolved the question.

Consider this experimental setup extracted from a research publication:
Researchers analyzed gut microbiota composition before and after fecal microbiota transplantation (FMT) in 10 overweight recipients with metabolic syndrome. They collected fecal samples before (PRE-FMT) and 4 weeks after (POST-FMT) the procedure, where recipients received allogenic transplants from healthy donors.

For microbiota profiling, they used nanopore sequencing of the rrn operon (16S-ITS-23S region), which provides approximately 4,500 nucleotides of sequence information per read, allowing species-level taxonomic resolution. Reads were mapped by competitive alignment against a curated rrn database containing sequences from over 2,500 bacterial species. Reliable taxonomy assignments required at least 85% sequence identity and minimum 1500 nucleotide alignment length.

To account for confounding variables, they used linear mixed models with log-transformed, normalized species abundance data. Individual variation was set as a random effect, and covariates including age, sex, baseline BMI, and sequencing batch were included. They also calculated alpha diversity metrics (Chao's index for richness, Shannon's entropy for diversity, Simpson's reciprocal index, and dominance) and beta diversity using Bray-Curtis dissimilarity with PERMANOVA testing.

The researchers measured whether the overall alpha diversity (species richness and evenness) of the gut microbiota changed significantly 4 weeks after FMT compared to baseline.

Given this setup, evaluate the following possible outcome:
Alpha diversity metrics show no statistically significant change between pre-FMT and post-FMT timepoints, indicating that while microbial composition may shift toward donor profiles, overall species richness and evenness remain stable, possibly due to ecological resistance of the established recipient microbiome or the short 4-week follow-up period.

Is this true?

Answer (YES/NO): YES